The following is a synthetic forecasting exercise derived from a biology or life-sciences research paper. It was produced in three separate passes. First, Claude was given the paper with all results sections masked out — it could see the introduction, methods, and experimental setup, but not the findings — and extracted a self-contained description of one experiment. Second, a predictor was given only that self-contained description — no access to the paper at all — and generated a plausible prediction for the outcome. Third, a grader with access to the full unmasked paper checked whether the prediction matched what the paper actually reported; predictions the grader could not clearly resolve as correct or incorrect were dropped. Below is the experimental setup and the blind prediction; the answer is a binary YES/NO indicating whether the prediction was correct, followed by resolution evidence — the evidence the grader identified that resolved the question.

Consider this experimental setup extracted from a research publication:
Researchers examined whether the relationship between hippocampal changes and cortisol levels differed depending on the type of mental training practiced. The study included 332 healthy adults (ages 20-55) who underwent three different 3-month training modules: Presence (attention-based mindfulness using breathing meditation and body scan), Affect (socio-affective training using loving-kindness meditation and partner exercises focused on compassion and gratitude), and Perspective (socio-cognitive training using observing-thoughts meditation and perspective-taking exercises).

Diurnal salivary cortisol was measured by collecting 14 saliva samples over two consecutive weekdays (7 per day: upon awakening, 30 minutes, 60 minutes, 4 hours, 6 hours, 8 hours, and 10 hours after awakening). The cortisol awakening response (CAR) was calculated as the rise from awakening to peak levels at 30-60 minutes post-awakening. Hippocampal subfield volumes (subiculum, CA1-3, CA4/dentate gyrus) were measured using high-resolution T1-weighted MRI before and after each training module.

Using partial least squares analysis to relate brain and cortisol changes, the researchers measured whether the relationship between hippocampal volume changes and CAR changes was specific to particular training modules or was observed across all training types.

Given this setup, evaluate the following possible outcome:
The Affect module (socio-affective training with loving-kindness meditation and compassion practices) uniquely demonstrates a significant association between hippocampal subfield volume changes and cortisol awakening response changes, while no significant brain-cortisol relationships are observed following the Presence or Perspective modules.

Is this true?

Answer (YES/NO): NO